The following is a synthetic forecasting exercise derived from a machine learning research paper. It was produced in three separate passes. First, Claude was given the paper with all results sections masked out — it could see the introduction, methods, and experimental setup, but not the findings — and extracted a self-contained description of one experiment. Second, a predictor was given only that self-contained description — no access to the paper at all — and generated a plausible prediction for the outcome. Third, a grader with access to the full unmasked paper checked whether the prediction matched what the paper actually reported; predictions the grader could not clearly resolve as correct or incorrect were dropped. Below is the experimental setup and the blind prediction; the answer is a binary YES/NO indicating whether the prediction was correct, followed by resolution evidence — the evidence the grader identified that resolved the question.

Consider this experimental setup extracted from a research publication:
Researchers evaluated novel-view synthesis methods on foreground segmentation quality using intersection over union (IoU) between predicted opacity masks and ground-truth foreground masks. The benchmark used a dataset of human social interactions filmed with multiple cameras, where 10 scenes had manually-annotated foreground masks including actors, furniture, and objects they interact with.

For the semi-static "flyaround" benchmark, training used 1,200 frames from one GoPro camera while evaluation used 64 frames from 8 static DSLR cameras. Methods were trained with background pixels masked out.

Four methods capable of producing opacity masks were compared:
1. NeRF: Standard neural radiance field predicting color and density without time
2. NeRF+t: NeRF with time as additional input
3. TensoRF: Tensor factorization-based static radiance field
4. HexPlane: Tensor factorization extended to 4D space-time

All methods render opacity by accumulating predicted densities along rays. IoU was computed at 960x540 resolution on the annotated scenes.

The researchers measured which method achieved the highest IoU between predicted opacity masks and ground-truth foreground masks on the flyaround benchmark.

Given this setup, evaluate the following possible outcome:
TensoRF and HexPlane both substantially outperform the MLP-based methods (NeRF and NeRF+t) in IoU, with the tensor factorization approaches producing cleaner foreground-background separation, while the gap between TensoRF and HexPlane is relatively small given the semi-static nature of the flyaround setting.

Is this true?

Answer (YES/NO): NO